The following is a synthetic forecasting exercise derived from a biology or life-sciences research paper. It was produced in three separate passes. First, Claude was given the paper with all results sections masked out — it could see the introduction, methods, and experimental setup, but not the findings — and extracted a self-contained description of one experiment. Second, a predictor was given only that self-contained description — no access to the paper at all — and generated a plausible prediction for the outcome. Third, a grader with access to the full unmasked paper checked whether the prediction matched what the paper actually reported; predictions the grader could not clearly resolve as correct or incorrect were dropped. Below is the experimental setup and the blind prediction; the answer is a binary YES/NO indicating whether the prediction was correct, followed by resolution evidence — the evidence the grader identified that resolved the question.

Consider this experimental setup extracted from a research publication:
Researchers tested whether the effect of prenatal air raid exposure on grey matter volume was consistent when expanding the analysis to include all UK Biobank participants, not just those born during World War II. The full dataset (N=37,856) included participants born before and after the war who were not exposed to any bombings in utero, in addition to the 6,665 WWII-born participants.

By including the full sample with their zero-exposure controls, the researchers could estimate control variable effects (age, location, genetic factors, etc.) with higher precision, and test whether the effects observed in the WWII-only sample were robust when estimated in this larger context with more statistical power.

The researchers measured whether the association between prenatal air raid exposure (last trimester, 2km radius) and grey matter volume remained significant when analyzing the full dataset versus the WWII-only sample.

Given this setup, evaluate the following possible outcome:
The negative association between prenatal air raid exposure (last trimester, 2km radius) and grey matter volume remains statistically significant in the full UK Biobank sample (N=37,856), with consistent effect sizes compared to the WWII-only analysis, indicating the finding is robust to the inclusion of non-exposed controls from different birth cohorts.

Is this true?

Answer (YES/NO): YES